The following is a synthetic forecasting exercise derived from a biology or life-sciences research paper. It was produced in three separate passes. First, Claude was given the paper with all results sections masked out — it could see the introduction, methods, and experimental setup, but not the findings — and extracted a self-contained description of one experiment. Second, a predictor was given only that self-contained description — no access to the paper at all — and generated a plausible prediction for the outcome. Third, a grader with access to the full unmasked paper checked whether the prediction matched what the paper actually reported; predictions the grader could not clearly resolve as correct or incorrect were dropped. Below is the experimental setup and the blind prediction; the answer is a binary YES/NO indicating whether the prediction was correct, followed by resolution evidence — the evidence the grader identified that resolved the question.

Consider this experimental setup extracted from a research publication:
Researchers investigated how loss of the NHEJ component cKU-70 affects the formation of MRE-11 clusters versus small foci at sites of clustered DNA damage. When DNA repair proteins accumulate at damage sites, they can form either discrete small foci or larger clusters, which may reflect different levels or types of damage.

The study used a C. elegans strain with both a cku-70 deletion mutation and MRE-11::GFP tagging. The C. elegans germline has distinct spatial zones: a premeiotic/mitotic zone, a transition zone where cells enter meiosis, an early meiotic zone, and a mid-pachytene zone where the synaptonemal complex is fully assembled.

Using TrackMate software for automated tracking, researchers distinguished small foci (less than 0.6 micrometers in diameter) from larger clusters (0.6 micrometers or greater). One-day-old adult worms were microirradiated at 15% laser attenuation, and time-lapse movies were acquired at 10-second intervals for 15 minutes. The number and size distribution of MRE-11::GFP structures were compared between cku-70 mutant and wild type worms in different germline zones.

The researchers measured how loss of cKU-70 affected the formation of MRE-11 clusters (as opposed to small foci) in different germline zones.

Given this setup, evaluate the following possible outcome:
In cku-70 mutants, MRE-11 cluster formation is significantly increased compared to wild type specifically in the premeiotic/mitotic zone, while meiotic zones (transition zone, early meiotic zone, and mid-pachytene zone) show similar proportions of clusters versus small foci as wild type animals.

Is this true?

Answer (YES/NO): NO